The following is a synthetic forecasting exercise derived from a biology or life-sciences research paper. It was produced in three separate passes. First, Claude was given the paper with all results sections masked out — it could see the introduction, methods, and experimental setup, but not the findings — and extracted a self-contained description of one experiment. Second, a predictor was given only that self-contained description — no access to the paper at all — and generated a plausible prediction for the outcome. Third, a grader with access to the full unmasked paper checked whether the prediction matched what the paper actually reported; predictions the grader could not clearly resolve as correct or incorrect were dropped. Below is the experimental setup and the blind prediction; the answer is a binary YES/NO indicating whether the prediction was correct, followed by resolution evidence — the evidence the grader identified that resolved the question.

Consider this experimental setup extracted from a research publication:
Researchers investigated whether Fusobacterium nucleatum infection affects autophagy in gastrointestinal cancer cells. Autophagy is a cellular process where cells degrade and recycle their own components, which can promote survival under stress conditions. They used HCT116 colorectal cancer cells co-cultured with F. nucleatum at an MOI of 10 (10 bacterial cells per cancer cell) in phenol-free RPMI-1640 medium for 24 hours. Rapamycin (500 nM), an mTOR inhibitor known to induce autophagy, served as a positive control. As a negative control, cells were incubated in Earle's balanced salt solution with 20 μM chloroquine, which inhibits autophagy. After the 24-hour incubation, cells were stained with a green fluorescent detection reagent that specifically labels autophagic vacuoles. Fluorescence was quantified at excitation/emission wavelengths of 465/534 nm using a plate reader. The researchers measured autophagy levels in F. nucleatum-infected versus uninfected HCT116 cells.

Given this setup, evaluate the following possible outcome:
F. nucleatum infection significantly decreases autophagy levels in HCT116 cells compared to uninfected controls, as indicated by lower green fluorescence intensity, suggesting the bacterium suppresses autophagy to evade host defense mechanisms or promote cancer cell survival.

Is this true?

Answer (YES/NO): NO